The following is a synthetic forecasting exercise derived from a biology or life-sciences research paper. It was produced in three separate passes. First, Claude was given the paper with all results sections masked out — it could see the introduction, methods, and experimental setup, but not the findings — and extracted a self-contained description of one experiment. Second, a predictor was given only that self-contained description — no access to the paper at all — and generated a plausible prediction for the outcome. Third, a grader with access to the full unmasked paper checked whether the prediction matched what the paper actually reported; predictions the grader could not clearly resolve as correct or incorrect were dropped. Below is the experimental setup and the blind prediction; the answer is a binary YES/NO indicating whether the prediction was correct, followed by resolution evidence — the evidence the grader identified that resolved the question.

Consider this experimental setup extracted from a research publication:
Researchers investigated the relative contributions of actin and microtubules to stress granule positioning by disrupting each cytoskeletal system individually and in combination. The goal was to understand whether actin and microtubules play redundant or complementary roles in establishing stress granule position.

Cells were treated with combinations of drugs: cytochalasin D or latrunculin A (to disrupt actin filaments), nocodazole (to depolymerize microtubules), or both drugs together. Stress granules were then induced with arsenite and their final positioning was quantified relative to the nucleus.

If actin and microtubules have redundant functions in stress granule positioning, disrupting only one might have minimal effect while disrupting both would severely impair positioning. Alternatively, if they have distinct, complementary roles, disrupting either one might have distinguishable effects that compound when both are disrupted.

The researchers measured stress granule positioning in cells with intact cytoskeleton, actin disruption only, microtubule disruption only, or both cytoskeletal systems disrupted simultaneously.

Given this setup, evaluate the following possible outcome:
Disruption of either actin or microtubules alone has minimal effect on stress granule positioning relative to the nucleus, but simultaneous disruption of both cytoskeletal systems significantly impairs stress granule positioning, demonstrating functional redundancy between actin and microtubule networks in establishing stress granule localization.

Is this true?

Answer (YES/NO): NO